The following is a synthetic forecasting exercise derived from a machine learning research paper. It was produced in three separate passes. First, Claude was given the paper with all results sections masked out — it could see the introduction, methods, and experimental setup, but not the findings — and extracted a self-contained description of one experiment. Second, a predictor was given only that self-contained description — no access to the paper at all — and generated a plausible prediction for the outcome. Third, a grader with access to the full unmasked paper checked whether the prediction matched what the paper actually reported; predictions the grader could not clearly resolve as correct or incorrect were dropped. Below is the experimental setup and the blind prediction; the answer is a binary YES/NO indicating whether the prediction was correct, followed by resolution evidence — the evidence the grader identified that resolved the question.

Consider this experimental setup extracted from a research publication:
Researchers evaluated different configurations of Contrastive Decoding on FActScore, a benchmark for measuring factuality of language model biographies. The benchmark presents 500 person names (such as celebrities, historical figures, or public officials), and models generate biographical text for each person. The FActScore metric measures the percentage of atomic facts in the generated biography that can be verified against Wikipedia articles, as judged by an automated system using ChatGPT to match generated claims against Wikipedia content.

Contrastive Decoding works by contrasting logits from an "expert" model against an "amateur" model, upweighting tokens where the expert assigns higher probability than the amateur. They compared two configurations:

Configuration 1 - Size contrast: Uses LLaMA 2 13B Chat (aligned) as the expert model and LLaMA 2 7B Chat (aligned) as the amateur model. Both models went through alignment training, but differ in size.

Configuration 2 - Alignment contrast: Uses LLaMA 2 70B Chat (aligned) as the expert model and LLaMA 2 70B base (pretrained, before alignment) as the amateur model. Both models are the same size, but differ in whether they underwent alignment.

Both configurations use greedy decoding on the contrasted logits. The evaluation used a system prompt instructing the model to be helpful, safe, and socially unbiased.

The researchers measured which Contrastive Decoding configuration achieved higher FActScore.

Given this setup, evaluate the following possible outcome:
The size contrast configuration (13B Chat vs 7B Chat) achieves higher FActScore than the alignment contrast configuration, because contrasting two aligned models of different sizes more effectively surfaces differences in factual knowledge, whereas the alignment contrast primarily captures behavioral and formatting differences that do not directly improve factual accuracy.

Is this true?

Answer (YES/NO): NO